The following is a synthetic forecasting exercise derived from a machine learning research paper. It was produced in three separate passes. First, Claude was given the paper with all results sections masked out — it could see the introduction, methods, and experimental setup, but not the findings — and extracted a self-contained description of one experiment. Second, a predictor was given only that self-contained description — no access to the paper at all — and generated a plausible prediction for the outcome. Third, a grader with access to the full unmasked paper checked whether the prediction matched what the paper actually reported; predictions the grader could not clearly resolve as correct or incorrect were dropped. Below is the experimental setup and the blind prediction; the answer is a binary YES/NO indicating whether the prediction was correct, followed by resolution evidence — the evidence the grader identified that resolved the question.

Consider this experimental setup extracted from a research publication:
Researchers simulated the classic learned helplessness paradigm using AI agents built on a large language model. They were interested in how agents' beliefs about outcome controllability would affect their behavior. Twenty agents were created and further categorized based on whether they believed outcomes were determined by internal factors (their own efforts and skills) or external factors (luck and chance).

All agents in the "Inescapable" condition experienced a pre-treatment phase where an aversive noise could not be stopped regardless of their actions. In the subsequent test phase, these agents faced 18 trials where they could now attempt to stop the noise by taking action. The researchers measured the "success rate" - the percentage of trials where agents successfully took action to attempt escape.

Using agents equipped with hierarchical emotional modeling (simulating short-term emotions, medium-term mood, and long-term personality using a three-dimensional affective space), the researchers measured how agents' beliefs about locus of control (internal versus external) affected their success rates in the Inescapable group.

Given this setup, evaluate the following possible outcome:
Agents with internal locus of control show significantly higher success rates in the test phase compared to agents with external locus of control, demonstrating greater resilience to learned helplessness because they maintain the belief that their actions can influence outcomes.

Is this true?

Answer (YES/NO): YES